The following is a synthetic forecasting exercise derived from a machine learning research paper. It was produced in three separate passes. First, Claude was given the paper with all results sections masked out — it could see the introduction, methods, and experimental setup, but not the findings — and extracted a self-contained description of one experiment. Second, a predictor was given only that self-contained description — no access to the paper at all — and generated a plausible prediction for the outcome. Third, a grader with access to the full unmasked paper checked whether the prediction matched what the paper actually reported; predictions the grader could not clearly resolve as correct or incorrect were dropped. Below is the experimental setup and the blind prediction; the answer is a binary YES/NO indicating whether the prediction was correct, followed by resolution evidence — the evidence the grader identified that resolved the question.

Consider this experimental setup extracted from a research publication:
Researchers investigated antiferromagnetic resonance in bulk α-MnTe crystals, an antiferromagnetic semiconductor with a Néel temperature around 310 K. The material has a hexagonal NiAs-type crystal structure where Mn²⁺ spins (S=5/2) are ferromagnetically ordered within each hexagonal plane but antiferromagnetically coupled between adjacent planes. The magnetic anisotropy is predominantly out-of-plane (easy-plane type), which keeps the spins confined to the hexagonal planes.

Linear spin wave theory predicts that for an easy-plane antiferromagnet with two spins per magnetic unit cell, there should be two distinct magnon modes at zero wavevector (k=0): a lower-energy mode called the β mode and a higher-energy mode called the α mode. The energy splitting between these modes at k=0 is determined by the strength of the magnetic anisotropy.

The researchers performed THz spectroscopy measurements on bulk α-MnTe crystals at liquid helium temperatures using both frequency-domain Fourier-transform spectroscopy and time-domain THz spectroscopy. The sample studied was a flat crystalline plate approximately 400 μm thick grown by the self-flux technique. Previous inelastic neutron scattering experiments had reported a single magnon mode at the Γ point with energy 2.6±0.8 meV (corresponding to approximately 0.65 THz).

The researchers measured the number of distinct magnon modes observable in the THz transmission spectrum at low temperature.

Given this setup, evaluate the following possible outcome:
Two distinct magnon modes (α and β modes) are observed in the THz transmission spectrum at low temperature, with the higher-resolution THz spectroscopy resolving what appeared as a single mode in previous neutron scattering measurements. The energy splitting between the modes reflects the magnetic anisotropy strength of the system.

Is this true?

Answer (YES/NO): NO